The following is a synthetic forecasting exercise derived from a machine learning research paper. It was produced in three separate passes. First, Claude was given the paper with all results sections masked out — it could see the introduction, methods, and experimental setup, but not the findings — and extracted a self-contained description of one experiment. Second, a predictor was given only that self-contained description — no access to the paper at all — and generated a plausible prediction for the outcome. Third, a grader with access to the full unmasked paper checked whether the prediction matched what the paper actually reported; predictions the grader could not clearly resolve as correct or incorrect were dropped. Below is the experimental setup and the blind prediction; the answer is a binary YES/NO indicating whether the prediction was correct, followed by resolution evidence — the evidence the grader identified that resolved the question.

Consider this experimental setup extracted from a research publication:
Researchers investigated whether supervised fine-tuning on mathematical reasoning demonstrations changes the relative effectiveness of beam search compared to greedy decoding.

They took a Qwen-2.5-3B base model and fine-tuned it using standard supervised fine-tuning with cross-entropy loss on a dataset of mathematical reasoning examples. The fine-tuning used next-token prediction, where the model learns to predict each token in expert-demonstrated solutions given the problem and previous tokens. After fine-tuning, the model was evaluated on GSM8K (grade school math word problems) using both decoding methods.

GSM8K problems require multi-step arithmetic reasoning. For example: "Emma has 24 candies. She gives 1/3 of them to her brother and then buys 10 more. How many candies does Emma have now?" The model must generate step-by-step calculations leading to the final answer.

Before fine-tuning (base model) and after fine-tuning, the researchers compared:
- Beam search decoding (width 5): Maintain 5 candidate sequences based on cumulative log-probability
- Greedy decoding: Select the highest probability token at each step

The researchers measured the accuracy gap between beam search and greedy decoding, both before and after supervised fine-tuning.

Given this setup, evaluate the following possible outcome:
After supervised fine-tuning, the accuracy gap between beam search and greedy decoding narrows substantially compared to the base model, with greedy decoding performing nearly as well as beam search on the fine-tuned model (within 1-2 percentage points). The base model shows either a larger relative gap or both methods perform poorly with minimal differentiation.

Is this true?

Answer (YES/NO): NO